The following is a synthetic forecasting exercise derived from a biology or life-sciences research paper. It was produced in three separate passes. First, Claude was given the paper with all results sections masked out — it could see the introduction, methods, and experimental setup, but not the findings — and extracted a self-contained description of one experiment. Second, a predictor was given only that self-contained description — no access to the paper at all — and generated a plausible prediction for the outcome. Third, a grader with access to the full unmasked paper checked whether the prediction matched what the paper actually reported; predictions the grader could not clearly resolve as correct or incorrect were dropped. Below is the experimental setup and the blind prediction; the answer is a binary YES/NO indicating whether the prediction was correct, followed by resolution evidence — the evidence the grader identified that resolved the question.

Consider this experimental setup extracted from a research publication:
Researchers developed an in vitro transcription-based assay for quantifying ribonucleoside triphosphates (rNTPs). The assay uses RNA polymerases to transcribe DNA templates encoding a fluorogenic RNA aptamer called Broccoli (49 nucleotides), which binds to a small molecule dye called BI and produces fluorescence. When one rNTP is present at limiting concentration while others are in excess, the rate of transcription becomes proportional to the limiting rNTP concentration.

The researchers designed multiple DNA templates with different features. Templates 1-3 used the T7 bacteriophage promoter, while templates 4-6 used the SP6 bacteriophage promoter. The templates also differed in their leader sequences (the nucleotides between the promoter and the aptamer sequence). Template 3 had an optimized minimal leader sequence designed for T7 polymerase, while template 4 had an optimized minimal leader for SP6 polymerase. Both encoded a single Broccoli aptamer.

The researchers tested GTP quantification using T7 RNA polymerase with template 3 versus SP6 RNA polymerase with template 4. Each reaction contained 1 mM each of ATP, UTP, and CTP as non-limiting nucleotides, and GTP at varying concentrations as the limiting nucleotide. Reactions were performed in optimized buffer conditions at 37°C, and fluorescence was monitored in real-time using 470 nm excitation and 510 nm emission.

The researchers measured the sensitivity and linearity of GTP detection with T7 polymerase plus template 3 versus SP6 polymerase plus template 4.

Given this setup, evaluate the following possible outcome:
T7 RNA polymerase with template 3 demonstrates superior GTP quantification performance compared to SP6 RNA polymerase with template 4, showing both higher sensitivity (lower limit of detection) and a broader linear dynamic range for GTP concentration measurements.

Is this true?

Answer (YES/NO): NO